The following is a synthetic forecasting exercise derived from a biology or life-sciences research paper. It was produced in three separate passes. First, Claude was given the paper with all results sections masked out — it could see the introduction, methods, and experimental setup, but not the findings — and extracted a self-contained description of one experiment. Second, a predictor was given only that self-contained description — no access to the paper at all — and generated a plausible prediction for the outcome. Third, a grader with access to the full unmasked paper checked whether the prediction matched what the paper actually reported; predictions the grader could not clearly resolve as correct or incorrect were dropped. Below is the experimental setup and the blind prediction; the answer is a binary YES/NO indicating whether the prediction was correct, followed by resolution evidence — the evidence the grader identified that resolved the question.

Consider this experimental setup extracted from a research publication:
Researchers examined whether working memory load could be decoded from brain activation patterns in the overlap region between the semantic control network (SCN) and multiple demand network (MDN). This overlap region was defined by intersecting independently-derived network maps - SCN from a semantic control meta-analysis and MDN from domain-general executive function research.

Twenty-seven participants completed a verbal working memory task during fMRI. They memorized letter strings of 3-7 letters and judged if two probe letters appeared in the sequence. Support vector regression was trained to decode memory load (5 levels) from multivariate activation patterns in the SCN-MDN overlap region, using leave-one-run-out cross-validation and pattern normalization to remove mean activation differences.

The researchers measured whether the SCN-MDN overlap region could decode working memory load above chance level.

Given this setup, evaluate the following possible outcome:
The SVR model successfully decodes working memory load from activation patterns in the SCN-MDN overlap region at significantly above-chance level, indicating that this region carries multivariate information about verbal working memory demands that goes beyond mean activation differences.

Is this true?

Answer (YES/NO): YES